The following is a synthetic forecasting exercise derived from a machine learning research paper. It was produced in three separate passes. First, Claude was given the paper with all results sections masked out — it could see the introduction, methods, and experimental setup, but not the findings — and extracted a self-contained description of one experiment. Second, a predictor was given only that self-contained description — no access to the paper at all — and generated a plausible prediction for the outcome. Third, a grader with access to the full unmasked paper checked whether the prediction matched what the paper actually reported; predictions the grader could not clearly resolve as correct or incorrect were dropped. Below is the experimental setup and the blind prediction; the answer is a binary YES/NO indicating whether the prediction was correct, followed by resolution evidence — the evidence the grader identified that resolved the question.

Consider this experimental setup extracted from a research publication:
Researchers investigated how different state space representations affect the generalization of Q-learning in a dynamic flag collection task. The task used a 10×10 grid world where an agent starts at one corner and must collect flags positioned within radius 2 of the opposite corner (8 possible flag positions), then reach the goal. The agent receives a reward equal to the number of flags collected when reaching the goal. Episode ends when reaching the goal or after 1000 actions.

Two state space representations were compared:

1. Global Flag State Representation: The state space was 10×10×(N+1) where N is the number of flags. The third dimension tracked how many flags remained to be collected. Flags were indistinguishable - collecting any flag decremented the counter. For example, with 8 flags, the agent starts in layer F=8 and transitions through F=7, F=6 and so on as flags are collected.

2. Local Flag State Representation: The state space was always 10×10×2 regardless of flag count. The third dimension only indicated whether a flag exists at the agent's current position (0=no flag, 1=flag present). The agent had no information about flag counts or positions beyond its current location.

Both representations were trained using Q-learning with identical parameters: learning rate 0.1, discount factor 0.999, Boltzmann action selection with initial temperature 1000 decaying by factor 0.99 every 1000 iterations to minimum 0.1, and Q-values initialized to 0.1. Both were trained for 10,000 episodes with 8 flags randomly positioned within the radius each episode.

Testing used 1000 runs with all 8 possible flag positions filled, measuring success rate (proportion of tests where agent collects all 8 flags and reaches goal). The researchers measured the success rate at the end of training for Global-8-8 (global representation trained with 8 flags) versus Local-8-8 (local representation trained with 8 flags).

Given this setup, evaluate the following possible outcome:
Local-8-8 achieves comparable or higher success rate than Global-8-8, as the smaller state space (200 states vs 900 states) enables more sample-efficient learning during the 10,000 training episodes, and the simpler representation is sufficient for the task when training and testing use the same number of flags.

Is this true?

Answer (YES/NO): NO